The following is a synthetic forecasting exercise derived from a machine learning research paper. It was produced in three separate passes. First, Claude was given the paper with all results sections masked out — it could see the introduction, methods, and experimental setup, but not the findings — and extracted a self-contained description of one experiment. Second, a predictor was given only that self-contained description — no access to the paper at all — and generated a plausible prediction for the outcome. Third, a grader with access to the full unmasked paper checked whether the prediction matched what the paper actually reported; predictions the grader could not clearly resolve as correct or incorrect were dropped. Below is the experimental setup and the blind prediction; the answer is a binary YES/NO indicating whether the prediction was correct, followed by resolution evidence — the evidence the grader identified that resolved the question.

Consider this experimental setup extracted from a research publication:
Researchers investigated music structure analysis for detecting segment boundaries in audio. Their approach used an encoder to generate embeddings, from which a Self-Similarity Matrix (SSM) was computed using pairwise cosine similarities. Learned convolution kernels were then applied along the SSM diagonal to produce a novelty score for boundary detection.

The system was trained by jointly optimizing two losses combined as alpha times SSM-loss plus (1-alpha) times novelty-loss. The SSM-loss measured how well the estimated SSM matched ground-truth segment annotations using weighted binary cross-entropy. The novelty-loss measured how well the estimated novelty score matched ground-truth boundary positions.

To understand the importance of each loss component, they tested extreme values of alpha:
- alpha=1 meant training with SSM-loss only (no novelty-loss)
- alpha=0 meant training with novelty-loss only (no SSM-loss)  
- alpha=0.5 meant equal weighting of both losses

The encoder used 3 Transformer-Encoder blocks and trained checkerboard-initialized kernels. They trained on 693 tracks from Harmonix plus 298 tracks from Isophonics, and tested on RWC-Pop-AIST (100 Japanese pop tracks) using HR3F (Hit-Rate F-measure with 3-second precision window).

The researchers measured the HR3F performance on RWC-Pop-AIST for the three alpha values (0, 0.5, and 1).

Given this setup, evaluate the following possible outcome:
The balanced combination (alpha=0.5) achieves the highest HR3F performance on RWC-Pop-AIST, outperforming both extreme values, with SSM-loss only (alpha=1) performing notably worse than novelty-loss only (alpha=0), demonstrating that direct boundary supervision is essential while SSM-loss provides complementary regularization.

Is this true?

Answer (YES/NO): NO